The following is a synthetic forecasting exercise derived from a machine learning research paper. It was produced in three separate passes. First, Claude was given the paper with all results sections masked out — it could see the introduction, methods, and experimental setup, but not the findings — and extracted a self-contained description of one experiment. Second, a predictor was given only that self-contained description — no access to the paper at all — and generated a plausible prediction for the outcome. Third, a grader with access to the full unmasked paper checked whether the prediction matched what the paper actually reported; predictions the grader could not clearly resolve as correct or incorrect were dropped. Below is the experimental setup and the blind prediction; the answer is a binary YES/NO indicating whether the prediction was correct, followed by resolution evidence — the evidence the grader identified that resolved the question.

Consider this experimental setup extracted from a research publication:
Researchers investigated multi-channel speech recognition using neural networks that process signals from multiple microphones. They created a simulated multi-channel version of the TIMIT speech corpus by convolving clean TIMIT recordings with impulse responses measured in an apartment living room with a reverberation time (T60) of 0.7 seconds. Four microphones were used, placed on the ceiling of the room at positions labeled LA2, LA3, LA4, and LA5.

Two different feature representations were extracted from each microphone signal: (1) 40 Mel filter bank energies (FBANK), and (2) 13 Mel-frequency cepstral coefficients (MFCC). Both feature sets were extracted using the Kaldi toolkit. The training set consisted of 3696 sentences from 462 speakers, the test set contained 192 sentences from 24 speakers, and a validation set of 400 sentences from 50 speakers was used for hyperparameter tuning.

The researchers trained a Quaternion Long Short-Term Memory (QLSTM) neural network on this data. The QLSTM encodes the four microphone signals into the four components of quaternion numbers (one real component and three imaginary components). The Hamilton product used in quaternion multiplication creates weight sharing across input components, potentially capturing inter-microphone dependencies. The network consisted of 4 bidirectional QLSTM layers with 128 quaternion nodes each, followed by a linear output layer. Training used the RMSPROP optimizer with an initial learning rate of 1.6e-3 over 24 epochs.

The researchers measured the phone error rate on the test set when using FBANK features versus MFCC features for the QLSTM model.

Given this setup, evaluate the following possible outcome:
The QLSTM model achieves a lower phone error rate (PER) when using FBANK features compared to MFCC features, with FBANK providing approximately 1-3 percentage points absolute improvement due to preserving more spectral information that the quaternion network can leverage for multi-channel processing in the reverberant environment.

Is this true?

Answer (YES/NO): YES